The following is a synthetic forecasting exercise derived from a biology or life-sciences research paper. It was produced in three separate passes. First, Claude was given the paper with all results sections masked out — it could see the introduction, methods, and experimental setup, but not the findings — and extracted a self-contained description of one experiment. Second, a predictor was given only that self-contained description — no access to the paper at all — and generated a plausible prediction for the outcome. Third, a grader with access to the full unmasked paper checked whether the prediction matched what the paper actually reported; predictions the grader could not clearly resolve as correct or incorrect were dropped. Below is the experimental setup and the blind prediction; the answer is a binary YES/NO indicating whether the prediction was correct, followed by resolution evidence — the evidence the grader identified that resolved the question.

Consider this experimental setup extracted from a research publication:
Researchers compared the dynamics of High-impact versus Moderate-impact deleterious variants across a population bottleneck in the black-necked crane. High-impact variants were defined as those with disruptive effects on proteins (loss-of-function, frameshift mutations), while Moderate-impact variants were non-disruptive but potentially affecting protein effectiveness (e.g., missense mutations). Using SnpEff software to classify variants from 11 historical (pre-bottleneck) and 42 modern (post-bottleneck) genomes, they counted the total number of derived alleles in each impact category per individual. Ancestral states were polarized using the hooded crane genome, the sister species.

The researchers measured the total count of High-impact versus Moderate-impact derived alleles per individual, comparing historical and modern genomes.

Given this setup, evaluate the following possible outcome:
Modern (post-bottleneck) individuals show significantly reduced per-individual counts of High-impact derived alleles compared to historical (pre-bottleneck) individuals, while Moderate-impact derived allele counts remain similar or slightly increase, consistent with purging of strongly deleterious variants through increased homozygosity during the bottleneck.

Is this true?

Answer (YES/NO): YES